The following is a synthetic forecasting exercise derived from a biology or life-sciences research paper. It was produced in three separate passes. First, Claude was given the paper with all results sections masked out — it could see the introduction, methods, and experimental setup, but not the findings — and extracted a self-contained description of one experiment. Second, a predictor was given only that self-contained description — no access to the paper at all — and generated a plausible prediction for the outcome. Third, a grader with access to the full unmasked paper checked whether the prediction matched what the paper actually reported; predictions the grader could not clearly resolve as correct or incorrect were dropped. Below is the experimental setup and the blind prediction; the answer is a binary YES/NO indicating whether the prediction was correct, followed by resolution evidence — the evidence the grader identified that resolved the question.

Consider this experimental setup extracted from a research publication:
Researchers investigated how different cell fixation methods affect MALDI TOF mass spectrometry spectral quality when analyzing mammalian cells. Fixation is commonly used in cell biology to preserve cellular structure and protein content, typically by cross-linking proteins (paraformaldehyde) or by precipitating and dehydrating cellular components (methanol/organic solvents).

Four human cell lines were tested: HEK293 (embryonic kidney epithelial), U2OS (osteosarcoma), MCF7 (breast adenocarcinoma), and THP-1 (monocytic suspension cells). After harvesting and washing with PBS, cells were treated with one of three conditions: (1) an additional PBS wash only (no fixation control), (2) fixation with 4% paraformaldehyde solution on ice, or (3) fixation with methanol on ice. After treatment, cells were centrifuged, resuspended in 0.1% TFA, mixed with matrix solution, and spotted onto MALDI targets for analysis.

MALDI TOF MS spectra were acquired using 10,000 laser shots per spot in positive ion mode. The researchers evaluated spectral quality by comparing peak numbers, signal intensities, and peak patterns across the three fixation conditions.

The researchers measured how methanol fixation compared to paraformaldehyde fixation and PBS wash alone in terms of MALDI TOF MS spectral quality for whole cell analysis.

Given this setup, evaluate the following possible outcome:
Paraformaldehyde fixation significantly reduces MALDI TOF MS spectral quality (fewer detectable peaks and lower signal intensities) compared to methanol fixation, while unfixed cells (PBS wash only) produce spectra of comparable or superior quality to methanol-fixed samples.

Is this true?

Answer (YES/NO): NO